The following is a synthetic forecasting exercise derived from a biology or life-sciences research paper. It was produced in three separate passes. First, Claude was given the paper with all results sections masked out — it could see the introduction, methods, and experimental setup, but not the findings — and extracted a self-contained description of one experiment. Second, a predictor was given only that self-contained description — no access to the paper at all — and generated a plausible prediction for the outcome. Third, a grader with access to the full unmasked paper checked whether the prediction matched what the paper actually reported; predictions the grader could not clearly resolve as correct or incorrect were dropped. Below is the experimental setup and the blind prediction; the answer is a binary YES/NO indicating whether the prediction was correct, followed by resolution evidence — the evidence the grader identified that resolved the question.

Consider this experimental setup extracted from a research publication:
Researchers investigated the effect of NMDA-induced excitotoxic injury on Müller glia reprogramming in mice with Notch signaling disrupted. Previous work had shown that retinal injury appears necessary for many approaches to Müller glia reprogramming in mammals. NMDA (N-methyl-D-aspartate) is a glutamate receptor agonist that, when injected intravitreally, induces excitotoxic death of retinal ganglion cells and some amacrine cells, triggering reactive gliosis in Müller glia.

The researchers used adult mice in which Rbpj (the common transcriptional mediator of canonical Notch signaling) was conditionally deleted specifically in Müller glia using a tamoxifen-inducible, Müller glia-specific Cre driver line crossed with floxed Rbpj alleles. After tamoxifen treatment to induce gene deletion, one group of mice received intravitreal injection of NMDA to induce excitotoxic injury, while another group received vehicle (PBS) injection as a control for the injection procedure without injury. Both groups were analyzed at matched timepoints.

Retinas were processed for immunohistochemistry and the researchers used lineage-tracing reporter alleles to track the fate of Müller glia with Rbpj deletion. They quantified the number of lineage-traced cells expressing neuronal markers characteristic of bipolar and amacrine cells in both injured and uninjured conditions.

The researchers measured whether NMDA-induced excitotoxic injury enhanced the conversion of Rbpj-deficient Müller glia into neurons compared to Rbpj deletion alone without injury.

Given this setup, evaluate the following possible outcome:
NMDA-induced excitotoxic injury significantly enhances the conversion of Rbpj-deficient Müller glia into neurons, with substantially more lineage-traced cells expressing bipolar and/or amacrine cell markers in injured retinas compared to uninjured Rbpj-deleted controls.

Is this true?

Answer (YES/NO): YES